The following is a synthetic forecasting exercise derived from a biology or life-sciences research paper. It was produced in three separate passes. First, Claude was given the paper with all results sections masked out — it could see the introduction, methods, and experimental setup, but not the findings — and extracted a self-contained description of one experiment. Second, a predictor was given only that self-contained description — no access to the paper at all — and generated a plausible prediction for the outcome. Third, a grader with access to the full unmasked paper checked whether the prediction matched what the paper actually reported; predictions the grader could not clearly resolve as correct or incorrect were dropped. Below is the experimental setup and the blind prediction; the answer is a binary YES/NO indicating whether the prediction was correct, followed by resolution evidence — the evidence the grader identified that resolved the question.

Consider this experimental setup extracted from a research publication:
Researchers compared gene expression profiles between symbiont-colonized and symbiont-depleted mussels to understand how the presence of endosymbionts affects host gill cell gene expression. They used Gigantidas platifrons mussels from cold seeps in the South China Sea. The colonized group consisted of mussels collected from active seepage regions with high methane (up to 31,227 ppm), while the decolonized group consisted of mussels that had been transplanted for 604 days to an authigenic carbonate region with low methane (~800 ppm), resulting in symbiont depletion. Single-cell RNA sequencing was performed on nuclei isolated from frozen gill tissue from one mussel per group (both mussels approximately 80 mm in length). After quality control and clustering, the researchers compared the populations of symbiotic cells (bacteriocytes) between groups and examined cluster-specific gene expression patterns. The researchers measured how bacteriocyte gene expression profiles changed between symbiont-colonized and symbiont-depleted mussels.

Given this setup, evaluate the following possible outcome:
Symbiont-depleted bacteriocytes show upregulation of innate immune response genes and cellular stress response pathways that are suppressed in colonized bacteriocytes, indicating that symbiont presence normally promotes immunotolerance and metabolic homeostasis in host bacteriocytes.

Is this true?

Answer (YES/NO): NO